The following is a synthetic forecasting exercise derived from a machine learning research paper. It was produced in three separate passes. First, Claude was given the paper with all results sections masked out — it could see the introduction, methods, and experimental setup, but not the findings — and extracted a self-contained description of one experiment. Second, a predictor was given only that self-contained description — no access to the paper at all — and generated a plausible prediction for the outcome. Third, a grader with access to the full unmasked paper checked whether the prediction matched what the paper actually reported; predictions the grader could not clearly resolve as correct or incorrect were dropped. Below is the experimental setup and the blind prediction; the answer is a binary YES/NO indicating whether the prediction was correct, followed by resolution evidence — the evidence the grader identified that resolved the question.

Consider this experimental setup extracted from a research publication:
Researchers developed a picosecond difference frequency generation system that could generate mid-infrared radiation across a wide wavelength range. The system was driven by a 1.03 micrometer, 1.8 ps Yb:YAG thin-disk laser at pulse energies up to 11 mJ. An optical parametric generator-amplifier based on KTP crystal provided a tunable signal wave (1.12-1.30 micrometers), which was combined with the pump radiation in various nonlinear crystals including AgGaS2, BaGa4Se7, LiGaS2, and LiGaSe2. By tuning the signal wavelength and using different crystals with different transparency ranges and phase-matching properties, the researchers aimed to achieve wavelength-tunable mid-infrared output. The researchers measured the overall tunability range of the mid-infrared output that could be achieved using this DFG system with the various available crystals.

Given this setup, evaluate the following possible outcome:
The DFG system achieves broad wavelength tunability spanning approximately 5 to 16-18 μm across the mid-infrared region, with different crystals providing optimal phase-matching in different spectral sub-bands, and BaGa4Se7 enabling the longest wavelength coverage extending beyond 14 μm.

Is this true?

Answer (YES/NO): NO